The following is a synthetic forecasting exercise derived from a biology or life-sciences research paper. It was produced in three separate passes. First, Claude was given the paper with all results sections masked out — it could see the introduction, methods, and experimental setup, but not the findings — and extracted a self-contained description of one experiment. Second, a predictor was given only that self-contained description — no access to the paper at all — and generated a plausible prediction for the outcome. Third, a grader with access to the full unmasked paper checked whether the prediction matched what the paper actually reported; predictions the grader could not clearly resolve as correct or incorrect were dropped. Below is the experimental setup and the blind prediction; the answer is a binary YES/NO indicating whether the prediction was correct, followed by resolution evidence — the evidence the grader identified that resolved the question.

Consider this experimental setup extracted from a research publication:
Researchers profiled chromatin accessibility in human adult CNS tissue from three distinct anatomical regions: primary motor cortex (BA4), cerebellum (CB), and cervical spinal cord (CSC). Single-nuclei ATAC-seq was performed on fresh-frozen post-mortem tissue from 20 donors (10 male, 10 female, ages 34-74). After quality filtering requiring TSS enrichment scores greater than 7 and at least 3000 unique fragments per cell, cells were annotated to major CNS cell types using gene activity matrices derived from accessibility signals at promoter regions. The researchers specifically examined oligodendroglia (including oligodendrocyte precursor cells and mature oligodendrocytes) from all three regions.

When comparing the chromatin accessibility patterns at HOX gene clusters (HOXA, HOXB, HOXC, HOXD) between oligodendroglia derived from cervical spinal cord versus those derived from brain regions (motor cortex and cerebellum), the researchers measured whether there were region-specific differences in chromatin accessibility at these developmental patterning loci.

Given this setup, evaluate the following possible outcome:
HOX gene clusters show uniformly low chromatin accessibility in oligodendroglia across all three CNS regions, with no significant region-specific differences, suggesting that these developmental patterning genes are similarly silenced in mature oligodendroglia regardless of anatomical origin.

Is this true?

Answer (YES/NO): NO